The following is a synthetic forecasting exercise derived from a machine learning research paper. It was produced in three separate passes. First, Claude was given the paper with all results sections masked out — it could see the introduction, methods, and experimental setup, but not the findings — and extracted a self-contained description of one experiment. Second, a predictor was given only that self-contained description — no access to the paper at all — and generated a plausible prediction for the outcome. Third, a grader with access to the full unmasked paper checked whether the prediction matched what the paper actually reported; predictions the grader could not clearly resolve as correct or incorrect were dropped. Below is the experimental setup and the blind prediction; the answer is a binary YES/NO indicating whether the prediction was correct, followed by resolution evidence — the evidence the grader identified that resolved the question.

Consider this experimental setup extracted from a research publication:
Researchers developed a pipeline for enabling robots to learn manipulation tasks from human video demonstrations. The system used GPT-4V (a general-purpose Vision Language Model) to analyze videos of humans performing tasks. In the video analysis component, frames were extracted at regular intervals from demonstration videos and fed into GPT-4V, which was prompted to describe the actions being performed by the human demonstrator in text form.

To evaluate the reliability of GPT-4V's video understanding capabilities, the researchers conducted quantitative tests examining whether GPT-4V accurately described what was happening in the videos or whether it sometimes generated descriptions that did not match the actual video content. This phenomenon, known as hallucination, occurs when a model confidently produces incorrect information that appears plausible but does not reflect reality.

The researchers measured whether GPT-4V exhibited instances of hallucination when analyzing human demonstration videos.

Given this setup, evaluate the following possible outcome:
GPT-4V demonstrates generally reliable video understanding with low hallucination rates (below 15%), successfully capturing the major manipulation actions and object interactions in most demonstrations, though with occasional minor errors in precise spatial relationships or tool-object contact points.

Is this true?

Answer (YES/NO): NO